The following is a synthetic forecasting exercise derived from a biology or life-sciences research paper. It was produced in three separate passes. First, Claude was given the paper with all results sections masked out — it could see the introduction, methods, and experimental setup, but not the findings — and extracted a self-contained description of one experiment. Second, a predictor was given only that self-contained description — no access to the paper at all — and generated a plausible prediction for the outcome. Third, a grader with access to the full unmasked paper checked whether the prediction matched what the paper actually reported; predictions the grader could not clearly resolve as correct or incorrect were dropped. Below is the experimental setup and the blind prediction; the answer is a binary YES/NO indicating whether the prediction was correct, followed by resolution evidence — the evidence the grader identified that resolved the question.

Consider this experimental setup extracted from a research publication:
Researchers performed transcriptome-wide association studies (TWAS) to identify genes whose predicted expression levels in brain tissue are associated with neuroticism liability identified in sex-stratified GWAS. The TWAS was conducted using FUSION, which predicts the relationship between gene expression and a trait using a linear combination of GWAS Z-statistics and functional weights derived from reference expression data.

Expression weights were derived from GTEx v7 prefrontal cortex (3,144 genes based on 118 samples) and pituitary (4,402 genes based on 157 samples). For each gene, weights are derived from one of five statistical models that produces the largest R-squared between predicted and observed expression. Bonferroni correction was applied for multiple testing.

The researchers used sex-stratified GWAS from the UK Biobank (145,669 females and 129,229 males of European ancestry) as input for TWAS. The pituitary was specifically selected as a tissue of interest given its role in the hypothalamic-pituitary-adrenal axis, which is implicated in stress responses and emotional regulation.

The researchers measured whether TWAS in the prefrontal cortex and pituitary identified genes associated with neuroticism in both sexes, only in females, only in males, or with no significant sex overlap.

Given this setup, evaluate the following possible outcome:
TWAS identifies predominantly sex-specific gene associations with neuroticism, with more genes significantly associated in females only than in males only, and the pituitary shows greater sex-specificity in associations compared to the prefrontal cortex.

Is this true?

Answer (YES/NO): NO